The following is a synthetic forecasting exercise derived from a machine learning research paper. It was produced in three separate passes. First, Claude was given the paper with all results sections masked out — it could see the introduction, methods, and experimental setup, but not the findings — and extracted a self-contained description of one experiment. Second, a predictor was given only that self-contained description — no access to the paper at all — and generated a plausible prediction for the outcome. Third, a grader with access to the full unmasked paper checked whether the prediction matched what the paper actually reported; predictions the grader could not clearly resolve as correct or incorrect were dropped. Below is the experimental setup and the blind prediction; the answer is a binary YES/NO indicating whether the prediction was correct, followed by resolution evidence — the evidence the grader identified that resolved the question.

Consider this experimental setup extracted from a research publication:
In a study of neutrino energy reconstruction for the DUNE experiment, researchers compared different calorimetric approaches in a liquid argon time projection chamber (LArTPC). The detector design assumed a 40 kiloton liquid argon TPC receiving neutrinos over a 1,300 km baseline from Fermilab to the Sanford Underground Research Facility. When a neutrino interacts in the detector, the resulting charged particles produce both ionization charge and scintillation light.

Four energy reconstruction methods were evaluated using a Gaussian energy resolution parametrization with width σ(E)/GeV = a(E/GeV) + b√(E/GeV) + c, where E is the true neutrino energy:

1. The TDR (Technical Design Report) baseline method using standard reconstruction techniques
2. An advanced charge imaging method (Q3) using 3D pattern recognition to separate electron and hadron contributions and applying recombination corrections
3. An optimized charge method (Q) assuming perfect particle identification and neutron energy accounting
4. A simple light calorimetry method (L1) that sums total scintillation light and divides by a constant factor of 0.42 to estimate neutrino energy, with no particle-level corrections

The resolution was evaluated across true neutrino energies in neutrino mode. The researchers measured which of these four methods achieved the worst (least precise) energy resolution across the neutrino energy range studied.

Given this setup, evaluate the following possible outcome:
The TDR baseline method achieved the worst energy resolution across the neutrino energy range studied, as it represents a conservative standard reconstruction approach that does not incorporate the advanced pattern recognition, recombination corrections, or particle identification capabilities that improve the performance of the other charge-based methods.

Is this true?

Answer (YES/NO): YES